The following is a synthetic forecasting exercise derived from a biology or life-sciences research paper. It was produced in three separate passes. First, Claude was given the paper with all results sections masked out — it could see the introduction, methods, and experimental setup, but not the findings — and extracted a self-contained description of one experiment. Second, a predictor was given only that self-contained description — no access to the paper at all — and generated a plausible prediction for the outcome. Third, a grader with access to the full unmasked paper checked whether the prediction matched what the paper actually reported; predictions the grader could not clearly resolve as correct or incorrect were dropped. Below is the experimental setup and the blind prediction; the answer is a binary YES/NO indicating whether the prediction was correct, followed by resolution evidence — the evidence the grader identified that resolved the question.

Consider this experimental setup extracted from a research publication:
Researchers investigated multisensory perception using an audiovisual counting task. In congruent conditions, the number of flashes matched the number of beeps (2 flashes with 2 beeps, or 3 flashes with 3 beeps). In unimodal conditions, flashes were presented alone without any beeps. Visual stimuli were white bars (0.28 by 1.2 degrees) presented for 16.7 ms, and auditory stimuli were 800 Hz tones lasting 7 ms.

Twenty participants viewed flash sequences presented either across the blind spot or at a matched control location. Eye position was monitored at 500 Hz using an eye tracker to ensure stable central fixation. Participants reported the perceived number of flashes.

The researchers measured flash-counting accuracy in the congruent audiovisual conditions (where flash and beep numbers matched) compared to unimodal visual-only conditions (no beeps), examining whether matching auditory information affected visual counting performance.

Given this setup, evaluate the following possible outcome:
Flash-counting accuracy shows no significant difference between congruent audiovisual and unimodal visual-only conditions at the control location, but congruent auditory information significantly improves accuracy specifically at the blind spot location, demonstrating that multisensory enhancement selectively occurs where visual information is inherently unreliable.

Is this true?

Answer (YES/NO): NO